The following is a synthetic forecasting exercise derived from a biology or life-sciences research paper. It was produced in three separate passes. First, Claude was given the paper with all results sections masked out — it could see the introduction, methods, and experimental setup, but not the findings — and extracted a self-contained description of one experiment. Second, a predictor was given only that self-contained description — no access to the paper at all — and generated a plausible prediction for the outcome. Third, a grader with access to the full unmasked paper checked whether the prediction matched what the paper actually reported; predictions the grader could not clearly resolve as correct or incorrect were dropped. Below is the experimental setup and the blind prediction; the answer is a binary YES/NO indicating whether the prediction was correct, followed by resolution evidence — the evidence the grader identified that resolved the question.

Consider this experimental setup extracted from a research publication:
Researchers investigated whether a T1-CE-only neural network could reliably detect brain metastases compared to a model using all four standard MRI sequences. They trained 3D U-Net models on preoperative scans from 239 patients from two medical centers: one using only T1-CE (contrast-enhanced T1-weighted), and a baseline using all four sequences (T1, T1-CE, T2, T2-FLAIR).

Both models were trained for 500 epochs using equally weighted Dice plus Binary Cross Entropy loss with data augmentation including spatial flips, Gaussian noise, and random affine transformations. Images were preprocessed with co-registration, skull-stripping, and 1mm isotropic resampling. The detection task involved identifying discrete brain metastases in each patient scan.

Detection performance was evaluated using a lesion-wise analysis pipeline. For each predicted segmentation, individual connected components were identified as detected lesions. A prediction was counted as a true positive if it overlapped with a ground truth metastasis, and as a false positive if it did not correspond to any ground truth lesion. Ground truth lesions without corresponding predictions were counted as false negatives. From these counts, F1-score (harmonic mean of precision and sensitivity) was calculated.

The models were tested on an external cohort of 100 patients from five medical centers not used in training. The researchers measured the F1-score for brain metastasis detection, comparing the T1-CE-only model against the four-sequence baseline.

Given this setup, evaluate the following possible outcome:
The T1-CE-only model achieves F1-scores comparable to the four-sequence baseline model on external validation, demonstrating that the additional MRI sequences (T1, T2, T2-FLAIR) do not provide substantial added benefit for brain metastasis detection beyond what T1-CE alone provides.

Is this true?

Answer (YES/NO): NO